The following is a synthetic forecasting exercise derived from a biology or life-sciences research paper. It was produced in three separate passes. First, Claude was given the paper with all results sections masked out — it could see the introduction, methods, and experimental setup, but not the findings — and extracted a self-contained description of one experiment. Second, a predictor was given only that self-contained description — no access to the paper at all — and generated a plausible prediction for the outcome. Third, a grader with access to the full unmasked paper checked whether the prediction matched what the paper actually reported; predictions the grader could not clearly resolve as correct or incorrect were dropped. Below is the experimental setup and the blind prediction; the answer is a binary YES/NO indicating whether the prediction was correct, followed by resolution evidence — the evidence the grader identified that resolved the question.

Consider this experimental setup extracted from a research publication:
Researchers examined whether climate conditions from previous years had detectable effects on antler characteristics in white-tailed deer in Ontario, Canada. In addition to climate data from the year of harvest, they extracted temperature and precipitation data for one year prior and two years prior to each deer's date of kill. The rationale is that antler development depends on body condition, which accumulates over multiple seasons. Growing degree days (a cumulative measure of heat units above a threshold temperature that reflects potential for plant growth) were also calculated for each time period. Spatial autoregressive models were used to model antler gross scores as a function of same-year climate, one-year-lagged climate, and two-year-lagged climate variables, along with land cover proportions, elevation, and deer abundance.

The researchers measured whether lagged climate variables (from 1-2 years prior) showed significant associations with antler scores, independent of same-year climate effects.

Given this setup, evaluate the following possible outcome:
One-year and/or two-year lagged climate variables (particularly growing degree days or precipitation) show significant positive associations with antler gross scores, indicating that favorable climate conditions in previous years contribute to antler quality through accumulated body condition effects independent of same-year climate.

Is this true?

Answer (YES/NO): NO